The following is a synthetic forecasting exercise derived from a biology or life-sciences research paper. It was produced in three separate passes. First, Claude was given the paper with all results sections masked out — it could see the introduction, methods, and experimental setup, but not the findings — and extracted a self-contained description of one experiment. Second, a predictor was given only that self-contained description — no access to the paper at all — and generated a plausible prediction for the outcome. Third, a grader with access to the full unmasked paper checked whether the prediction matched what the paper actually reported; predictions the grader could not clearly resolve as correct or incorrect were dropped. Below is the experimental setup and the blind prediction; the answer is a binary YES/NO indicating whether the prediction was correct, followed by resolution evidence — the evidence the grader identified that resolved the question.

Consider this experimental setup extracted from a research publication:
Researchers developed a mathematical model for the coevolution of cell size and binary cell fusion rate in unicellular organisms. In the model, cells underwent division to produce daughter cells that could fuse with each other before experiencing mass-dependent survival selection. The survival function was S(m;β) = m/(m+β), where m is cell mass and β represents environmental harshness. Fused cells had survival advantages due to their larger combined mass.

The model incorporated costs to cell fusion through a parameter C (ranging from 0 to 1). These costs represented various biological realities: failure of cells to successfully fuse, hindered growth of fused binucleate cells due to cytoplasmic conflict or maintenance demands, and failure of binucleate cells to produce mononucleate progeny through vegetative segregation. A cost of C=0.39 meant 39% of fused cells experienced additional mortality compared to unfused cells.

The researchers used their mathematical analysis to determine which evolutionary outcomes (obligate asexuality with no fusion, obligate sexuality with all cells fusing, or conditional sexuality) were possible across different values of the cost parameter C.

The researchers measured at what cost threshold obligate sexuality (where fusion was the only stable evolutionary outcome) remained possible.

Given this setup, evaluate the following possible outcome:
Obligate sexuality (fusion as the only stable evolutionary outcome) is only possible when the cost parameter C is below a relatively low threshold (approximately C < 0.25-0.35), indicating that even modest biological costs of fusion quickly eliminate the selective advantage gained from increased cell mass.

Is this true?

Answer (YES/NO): NO